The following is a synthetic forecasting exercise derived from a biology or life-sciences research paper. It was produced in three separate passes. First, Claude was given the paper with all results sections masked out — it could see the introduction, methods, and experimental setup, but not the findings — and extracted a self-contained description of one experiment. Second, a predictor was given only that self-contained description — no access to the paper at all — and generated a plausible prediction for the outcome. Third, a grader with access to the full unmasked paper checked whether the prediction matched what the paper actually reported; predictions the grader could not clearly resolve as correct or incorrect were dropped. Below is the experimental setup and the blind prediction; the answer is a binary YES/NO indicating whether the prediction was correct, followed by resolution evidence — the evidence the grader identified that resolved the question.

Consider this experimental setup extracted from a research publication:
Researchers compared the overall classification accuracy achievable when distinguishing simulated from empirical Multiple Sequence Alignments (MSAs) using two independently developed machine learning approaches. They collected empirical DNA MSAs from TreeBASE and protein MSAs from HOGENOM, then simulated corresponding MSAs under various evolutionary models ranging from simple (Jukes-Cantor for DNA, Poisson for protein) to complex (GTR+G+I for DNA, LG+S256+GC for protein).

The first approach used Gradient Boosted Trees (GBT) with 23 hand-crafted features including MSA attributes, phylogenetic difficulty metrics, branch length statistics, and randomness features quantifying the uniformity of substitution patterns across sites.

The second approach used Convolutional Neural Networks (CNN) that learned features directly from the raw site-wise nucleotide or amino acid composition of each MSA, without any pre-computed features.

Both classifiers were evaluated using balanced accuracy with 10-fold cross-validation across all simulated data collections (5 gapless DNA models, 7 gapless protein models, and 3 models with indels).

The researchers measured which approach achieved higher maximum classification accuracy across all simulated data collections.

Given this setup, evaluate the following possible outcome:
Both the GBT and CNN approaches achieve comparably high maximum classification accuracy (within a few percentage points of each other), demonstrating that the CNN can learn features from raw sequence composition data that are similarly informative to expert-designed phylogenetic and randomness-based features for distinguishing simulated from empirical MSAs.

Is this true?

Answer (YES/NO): YES